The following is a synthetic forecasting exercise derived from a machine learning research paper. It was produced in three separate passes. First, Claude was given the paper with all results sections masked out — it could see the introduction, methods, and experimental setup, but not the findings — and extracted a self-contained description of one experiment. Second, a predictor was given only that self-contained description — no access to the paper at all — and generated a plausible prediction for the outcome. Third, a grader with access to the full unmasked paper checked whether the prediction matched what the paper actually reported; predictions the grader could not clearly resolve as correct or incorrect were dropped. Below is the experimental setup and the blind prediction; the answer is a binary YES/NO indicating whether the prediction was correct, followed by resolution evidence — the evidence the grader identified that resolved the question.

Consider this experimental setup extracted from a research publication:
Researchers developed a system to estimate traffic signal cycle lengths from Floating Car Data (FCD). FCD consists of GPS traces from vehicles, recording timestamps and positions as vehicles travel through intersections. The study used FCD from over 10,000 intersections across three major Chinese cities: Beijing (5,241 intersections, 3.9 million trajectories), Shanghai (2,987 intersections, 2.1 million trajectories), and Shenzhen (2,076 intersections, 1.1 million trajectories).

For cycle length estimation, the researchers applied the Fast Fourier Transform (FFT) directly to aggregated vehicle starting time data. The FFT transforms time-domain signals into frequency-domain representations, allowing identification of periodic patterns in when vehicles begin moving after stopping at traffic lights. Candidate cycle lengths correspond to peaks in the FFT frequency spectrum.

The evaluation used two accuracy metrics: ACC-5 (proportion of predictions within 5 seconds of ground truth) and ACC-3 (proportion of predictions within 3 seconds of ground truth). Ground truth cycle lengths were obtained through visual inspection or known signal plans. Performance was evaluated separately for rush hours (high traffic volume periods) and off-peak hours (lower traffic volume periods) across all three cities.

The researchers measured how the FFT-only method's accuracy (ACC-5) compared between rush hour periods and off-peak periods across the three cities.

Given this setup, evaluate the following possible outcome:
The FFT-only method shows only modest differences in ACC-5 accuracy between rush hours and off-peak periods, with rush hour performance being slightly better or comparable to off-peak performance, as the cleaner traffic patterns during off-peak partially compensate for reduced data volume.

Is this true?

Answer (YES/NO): NO